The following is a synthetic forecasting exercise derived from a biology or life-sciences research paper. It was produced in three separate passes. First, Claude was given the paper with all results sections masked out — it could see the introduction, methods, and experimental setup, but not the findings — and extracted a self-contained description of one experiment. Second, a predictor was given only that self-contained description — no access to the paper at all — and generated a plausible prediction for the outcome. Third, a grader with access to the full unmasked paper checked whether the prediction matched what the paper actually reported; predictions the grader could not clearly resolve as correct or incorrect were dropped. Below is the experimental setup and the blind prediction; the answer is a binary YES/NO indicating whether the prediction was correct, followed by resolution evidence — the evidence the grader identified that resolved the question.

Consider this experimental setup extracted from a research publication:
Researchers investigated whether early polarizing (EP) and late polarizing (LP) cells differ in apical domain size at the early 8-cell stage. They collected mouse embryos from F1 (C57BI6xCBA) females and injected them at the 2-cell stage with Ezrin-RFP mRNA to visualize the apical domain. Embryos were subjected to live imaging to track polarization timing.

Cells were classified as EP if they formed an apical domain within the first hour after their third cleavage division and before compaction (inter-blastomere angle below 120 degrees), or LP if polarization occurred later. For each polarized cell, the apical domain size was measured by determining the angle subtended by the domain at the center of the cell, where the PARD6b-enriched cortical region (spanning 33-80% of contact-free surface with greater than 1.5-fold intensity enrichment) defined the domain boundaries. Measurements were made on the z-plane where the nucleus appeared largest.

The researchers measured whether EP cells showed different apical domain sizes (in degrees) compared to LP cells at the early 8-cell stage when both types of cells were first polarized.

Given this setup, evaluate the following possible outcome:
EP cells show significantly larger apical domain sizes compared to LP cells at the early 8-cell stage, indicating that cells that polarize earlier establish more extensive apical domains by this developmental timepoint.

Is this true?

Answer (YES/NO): NO